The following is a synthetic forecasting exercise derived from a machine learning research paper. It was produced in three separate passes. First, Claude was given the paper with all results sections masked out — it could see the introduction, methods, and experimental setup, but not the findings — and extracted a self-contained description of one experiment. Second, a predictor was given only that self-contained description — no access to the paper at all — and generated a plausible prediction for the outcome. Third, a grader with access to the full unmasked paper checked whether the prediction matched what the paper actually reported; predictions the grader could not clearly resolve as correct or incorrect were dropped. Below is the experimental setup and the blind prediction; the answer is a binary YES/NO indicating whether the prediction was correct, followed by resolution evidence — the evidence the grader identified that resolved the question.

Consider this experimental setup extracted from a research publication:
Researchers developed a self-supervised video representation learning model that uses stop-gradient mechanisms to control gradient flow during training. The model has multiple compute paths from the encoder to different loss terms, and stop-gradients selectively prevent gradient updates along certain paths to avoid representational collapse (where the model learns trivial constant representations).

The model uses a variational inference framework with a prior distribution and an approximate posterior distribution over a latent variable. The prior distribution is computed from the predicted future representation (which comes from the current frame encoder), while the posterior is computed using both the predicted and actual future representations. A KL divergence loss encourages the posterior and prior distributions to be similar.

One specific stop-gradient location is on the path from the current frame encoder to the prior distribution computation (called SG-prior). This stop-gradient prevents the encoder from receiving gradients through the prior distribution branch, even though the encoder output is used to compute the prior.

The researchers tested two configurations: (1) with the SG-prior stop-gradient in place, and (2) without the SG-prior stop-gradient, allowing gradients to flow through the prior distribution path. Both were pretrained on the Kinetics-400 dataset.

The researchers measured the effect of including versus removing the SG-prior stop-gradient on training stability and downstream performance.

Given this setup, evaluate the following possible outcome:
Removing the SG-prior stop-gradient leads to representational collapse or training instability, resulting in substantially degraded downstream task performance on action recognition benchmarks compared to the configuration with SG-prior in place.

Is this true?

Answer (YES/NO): NO